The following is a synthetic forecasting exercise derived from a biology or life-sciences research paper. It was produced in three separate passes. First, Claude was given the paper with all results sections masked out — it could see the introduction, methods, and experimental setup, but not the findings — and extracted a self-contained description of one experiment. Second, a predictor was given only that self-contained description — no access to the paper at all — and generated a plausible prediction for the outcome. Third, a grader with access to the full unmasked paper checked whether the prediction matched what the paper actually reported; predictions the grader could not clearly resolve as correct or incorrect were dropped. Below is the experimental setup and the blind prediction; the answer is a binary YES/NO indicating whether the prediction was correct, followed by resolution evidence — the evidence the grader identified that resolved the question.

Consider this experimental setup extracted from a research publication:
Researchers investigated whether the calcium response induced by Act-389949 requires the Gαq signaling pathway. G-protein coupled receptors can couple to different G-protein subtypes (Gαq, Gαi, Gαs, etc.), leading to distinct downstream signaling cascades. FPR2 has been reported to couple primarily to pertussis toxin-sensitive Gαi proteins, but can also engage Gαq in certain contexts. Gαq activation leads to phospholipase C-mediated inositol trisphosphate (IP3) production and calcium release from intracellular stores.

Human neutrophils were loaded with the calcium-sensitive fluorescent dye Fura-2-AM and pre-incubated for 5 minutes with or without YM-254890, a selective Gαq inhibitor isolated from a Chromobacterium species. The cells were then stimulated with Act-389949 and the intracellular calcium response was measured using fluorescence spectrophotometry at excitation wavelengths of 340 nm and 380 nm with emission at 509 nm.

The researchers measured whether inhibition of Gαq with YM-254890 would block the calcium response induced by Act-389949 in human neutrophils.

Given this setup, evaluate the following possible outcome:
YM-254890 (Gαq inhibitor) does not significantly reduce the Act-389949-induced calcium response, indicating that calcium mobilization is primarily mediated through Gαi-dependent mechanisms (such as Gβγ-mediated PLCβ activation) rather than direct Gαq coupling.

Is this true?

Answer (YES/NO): YES